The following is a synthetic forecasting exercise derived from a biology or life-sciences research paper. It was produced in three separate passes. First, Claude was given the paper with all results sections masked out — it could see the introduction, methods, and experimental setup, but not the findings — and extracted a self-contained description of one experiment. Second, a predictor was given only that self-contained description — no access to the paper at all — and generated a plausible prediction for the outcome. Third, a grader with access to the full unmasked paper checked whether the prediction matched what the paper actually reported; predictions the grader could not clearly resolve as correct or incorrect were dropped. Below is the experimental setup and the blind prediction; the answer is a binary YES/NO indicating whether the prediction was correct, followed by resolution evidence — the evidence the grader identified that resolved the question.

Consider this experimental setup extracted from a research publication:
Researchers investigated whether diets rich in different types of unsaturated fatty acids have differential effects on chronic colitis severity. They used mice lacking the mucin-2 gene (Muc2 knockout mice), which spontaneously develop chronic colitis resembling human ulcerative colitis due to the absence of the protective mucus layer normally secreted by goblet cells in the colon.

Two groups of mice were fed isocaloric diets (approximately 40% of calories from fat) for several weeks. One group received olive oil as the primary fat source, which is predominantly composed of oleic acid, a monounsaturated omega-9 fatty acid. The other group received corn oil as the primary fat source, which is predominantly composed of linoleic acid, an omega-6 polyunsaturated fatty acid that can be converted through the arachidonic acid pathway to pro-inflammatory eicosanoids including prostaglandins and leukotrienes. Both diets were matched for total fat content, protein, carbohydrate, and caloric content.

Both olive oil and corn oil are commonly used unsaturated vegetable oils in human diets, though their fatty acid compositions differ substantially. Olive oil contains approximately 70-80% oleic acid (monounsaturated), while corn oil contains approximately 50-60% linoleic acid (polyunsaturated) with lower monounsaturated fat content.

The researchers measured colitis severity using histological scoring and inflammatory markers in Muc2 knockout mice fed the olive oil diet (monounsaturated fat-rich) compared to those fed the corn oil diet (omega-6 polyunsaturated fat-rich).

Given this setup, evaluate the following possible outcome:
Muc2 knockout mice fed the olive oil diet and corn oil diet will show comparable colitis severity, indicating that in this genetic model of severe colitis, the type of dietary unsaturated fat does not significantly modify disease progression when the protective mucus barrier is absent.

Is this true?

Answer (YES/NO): NO